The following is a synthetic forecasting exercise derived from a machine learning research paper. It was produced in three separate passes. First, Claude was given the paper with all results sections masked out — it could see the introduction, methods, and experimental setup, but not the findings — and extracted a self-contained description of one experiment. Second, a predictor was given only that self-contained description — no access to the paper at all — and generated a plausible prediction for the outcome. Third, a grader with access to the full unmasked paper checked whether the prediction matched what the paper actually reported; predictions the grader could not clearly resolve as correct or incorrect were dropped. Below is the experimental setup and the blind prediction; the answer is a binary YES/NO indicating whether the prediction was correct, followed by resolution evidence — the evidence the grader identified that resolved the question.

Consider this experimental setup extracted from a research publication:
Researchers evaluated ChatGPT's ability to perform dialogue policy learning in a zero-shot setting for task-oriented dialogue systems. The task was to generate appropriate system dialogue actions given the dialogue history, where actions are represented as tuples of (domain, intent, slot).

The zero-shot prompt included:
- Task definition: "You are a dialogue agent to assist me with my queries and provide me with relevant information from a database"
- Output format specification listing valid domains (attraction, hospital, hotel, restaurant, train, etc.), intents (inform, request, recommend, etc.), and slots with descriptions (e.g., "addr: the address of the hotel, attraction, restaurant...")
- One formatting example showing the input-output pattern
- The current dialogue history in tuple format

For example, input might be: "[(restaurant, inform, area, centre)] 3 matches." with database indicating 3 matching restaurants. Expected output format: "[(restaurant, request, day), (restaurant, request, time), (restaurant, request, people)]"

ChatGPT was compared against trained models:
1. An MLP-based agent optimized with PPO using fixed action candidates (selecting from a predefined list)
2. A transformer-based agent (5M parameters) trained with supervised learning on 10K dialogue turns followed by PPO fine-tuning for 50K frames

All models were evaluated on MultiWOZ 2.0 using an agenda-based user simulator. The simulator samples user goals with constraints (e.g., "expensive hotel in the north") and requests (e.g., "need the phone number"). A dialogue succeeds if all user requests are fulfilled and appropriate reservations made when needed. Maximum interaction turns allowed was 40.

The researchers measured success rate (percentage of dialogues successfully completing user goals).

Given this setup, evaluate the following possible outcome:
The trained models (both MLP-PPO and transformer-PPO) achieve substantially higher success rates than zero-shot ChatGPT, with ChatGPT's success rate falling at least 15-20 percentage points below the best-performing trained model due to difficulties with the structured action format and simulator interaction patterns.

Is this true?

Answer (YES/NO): NO